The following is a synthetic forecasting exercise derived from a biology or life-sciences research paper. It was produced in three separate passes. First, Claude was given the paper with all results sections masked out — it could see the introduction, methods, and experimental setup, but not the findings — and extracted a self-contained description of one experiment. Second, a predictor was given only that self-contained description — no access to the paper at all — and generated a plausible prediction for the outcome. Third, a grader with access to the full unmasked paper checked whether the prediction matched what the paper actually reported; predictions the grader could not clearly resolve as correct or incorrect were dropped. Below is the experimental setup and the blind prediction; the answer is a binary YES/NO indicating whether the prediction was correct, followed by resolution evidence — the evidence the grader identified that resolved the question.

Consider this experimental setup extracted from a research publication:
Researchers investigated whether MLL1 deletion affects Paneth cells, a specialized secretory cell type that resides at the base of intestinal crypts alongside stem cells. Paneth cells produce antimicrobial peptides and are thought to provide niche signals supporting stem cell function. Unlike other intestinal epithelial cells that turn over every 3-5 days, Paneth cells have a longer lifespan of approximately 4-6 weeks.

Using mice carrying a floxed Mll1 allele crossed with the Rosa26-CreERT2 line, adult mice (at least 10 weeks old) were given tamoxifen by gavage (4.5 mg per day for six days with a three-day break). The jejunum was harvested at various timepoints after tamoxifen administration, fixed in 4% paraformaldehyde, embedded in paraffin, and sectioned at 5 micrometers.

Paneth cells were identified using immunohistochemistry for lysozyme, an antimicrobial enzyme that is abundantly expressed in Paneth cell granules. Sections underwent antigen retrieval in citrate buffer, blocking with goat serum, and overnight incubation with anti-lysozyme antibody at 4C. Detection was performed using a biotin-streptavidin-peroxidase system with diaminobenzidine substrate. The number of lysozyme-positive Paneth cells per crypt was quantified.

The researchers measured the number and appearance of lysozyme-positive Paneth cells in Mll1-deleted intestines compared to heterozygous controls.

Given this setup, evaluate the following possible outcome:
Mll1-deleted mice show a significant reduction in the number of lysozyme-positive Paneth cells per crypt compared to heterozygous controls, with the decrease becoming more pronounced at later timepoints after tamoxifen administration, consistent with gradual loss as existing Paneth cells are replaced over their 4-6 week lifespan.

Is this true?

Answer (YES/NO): NO